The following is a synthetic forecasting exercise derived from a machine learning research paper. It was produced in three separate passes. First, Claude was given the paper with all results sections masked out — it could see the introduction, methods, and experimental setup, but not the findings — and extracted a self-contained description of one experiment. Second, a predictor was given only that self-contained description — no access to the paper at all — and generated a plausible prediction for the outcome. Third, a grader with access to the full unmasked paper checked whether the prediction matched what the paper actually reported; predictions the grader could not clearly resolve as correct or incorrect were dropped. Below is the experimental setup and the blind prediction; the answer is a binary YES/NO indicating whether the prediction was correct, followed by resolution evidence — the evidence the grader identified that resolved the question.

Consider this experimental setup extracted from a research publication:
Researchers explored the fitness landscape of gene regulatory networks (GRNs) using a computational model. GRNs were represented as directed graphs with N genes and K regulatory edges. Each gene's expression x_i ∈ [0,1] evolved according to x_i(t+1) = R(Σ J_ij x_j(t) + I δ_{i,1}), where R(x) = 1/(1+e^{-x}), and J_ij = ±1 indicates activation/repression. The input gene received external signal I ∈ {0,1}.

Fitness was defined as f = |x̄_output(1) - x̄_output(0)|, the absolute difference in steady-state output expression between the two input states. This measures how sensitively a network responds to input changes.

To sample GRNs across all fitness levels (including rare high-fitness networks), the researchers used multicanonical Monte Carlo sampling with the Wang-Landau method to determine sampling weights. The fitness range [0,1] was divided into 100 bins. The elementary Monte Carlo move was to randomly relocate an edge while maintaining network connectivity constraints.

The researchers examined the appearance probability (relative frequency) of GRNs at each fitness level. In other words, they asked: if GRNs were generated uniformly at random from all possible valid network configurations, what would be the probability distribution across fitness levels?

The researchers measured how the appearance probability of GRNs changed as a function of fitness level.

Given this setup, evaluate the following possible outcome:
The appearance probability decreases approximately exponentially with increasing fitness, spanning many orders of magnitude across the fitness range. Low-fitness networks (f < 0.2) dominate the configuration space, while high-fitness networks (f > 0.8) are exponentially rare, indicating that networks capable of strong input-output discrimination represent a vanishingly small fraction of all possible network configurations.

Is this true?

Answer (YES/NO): YES